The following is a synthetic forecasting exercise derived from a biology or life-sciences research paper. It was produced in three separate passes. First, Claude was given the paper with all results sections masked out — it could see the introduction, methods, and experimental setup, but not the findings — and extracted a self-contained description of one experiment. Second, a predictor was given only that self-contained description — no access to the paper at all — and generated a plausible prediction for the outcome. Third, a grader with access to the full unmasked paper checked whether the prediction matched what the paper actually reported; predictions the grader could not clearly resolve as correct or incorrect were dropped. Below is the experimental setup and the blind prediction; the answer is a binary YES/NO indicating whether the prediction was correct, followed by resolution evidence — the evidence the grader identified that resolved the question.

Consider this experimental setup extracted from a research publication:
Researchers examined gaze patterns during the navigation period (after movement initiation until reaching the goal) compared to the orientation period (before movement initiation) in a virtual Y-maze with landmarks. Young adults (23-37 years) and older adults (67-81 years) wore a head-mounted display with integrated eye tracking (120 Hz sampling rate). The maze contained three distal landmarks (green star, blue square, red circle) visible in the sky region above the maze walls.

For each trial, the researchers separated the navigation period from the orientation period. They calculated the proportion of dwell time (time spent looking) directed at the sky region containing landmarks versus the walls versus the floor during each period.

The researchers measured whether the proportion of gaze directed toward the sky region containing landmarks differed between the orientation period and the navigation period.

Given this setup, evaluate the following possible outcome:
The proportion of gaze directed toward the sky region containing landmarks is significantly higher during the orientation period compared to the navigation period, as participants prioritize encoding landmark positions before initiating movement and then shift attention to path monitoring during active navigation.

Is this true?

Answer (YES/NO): YES